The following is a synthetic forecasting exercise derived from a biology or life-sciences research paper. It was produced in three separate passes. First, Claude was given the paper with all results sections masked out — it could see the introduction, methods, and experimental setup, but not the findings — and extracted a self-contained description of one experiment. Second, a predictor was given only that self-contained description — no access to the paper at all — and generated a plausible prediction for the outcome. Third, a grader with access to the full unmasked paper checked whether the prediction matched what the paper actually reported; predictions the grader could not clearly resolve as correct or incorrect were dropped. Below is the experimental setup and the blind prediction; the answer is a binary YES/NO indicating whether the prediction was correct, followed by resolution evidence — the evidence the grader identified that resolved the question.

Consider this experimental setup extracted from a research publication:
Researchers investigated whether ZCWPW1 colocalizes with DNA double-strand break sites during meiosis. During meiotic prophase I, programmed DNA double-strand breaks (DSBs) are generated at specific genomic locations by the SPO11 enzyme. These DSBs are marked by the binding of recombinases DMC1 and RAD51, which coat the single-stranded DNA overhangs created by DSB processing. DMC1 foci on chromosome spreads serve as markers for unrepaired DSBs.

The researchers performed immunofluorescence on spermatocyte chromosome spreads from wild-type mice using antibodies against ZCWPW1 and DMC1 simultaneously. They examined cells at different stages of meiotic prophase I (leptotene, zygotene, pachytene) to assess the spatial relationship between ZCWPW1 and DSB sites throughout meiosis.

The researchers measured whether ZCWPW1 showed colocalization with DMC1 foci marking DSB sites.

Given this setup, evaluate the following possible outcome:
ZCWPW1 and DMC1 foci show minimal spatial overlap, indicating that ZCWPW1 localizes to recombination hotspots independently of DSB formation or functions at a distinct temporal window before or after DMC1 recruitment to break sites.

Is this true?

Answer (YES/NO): NO